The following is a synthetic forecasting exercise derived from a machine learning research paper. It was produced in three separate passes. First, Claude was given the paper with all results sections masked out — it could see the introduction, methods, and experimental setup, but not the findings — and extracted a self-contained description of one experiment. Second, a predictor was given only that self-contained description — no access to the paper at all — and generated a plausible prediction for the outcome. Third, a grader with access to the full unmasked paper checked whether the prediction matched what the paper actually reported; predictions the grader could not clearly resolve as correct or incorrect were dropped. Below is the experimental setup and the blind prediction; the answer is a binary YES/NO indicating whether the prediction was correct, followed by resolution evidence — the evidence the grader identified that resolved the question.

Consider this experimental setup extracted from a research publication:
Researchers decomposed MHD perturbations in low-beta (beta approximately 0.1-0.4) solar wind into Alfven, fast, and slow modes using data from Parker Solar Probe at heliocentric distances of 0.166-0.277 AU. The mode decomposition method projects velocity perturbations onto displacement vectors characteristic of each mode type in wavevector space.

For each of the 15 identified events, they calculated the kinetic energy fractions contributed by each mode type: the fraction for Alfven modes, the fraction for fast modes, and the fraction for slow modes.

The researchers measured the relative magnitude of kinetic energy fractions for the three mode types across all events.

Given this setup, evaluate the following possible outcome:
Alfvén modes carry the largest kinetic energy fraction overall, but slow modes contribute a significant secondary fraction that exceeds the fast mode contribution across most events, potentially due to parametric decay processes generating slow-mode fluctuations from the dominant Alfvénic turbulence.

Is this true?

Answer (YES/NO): NO